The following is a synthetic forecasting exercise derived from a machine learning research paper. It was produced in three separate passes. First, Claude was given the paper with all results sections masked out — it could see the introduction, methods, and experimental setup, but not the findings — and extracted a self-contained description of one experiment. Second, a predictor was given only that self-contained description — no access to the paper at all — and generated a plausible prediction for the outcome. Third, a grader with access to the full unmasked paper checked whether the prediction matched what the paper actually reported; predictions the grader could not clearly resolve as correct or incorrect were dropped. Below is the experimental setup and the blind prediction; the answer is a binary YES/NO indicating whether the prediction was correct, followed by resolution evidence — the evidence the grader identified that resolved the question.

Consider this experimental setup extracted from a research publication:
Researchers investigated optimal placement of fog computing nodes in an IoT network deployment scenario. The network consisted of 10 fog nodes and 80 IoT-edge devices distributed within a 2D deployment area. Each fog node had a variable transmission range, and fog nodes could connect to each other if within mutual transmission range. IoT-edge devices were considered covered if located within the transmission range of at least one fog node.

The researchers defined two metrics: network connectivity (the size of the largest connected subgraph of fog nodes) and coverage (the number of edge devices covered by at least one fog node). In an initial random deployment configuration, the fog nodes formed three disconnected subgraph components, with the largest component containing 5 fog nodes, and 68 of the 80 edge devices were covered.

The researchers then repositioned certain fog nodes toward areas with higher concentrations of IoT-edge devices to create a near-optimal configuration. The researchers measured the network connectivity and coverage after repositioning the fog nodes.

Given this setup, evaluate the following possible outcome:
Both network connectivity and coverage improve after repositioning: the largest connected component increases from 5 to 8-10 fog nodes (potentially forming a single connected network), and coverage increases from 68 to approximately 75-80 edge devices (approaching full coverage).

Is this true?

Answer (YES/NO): YES